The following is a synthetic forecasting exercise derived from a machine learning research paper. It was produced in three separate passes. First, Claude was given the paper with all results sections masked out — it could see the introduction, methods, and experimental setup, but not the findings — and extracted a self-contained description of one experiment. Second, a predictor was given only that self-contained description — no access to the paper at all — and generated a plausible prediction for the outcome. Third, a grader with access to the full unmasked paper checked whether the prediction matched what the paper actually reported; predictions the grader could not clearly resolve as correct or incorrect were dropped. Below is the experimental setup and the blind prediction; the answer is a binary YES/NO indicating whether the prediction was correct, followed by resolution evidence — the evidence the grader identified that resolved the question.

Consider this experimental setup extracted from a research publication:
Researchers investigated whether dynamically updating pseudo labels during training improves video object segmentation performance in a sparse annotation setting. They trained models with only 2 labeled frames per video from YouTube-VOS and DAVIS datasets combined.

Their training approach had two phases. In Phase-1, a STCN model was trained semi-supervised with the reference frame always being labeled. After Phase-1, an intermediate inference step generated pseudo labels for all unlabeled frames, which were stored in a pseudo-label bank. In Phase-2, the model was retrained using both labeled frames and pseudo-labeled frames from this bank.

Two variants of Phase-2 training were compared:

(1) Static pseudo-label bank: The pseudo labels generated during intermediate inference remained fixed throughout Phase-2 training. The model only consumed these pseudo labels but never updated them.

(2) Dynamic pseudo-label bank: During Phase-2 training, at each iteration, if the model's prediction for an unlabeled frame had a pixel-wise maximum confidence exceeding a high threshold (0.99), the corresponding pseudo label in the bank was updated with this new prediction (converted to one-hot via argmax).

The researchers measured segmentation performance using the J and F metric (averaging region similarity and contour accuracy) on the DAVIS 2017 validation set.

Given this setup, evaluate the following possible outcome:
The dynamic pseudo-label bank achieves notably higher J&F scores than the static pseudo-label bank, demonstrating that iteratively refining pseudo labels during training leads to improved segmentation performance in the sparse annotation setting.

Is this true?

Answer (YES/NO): NO